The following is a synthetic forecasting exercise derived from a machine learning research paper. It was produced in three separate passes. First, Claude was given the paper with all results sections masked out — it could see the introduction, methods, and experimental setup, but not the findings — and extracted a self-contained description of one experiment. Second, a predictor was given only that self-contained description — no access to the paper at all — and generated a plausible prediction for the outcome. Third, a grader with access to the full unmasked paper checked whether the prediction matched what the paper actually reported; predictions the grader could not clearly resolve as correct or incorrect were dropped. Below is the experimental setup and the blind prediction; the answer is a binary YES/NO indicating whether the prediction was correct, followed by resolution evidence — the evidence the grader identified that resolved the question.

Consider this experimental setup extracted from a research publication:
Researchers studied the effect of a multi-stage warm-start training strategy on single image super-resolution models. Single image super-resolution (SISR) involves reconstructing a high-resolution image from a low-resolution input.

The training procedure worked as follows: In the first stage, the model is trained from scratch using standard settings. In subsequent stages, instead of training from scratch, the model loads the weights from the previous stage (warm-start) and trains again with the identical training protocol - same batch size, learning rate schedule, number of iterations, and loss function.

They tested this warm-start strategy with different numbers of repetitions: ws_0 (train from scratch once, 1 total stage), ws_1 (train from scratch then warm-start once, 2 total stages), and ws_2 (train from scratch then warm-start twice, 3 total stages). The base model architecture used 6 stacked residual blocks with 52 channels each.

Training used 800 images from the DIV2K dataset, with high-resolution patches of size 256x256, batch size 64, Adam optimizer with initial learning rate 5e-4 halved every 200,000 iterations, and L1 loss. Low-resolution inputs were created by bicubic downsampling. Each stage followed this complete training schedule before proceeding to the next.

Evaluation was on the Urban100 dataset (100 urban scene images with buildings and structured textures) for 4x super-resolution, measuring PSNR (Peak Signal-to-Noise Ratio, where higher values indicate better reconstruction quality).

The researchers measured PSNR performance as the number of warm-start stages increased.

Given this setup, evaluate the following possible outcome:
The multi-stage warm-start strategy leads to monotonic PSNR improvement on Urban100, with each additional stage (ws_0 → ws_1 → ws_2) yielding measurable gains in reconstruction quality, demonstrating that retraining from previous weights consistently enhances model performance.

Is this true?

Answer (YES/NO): NO